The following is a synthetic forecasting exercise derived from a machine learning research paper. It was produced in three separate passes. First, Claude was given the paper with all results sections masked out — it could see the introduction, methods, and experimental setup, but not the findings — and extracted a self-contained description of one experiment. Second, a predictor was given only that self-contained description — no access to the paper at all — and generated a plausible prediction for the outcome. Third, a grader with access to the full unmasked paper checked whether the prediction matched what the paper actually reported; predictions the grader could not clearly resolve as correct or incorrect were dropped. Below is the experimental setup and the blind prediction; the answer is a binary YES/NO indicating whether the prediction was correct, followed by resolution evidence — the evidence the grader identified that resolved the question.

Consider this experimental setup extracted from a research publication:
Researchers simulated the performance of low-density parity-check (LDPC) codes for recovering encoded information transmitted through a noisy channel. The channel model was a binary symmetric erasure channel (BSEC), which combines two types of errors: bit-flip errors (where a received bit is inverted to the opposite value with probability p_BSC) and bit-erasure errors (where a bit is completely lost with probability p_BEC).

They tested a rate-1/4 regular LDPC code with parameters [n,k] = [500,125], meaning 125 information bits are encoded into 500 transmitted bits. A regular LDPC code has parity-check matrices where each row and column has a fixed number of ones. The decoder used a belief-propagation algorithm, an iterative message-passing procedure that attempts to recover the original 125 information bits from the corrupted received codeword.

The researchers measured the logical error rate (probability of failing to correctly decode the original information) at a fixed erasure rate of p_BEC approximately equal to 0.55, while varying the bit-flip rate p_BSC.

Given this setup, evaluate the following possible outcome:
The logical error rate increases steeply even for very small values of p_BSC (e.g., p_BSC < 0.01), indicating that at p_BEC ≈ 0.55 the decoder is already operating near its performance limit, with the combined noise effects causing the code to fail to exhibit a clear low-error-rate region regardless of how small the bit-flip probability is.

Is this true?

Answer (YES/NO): NO